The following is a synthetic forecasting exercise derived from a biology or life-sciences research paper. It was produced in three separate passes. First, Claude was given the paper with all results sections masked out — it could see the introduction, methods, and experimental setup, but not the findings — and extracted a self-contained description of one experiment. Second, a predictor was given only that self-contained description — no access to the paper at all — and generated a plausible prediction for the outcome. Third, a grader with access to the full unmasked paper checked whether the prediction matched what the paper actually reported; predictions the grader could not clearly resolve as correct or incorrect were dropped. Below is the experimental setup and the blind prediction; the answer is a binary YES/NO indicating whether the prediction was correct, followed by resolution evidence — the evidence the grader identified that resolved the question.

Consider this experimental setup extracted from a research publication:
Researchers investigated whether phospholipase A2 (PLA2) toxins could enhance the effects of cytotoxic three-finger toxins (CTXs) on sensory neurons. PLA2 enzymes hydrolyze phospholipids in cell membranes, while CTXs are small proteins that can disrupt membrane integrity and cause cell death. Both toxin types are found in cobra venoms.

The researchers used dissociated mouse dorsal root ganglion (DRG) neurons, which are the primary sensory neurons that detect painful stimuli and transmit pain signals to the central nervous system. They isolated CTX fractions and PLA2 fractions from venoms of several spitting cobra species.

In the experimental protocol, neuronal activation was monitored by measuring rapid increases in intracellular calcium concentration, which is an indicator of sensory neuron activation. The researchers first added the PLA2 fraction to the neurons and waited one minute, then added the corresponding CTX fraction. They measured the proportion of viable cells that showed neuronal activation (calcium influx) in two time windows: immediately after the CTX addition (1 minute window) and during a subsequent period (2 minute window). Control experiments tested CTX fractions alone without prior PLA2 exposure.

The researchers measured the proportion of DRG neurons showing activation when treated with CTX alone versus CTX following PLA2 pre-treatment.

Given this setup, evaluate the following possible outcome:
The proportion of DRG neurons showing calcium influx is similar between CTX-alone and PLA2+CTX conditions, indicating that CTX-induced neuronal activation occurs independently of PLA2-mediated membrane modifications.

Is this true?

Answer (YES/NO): NO